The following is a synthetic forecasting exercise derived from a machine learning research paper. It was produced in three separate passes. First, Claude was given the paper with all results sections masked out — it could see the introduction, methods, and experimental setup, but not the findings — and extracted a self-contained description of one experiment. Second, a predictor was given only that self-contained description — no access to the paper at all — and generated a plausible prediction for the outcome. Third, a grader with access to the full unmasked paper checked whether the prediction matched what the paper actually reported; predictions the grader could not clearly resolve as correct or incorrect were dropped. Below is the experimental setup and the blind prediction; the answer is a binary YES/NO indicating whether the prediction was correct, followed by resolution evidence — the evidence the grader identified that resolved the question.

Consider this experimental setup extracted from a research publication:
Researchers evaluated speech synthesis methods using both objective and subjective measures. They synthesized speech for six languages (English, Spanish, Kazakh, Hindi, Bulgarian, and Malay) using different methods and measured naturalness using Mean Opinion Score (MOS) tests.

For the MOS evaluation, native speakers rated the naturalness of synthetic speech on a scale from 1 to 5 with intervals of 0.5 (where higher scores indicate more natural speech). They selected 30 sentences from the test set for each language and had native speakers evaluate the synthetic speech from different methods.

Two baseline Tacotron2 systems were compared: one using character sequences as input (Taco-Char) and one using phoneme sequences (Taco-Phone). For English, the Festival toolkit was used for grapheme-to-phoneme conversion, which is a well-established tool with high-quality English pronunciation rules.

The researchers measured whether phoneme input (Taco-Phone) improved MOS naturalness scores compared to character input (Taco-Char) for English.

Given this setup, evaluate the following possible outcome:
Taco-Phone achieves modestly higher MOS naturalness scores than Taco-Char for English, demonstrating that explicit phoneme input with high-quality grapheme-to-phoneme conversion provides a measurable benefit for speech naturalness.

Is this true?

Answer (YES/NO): YES